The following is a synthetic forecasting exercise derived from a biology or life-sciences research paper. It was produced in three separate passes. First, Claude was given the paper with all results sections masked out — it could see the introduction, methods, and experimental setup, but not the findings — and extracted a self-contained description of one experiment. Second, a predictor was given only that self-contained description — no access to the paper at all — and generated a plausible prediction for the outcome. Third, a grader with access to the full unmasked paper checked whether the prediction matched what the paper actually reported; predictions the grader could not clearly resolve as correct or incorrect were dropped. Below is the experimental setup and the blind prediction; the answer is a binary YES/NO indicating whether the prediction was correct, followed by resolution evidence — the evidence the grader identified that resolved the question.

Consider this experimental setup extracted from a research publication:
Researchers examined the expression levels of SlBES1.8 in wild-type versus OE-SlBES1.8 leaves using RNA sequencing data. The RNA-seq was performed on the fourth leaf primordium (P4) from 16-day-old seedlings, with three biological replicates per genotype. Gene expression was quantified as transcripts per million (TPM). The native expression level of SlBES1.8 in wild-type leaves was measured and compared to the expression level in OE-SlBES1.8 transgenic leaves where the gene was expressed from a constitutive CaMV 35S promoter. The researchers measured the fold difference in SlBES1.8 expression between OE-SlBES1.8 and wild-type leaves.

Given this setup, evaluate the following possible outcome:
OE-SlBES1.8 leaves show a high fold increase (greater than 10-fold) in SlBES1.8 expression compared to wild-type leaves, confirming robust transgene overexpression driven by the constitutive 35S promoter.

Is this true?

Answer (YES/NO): YES